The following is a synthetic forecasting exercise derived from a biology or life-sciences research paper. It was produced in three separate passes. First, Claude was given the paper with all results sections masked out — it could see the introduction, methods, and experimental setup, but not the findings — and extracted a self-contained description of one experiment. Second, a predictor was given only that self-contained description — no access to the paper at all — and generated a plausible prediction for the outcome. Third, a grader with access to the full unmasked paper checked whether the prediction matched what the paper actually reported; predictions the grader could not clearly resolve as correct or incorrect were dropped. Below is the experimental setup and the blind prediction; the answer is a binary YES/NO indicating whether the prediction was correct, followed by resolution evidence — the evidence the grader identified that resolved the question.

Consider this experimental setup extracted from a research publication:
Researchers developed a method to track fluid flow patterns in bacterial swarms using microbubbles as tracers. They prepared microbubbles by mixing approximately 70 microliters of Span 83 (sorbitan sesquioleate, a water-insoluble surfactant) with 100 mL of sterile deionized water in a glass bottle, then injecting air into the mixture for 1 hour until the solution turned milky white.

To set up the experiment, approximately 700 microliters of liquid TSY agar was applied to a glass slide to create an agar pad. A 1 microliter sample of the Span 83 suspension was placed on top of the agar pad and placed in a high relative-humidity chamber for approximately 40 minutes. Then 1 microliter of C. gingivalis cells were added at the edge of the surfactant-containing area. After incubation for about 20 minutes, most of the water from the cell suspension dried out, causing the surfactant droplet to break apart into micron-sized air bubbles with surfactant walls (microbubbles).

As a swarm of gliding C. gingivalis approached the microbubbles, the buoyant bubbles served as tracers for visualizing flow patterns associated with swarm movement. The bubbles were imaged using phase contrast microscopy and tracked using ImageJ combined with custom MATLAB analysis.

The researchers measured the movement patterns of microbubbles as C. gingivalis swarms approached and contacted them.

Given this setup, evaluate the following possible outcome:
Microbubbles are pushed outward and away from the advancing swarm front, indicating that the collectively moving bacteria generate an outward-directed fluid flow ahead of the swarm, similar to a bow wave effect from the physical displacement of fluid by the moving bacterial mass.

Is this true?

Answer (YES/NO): NO